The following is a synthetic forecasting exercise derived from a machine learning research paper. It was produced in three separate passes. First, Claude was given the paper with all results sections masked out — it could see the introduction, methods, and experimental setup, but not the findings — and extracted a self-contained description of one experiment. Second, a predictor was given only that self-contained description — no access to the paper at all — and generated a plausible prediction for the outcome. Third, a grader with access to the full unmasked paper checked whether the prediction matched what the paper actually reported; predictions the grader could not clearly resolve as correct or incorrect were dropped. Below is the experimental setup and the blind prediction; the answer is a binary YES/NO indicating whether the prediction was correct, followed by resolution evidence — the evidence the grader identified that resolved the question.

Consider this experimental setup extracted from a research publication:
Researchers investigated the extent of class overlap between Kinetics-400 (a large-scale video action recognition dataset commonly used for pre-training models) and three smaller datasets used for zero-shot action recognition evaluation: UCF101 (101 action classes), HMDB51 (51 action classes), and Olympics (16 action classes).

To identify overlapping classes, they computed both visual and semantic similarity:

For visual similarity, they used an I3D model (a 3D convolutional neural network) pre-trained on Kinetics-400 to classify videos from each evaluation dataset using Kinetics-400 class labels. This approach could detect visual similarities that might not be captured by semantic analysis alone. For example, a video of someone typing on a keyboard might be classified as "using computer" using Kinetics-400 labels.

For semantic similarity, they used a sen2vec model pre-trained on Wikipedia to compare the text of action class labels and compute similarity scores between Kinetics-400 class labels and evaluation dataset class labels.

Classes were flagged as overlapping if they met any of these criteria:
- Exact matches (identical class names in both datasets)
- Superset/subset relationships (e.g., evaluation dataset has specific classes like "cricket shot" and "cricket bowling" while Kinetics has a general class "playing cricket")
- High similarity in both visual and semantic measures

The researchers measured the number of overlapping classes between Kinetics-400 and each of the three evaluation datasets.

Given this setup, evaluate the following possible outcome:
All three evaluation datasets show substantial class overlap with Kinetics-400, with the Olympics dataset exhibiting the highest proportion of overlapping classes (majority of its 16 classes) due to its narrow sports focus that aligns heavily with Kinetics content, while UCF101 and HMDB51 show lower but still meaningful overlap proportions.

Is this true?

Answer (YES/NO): YES